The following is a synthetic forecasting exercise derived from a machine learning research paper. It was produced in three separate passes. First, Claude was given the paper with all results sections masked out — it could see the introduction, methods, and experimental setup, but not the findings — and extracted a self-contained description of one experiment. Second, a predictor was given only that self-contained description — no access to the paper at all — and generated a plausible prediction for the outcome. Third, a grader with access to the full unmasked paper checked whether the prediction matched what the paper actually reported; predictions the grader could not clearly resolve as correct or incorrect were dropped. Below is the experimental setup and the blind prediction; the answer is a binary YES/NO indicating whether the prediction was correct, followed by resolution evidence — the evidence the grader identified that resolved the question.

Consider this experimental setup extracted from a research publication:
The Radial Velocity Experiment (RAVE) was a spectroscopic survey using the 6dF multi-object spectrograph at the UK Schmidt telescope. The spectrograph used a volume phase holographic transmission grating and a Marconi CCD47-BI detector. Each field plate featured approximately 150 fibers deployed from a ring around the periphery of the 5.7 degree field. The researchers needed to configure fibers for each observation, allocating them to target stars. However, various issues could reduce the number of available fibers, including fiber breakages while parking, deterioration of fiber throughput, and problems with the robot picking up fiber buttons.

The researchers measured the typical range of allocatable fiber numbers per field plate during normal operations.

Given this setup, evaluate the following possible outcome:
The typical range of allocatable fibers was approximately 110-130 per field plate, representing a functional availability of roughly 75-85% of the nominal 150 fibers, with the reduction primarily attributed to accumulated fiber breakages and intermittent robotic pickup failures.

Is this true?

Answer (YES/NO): NO